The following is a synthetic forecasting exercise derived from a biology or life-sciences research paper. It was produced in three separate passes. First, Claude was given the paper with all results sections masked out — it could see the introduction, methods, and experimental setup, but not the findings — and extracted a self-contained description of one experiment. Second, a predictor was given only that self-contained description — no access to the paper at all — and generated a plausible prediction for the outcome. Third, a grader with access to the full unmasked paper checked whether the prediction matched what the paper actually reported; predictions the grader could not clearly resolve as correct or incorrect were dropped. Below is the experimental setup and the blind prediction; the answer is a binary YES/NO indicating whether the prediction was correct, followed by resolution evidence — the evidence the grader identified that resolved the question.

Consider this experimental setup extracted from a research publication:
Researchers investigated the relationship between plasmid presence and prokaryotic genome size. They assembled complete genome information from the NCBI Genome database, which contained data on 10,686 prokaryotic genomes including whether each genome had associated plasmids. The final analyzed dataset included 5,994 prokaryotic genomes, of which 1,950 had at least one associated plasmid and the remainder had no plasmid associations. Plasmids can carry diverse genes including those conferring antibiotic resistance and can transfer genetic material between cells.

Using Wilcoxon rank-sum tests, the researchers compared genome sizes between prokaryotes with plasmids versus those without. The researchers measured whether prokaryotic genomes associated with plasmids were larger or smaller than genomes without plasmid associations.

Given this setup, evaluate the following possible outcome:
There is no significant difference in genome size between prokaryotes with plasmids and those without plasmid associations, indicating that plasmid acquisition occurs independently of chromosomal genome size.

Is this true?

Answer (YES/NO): NO